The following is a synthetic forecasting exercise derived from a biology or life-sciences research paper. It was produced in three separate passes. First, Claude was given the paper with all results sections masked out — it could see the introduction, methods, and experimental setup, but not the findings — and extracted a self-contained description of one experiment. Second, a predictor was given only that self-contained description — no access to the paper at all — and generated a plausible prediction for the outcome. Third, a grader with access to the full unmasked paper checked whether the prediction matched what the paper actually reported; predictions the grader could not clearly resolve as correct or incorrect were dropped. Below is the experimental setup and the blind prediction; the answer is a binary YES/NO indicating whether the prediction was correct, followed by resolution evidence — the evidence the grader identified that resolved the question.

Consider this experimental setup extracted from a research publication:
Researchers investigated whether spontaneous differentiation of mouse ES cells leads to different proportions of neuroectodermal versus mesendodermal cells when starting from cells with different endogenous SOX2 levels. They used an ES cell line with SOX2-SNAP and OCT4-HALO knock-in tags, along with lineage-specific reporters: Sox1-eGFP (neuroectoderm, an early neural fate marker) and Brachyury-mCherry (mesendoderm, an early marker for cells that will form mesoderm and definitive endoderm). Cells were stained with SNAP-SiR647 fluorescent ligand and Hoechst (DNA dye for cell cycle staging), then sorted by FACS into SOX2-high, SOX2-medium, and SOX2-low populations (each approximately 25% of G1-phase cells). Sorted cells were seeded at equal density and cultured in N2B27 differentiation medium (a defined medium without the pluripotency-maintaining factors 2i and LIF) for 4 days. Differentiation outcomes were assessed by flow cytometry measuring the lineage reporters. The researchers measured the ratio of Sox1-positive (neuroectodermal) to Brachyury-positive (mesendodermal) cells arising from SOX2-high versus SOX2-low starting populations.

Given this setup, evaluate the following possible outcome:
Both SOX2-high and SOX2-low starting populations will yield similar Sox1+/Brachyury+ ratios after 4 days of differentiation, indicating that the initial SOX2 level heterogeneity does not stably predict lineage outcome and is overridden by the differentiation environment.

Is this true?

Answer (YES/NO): NO